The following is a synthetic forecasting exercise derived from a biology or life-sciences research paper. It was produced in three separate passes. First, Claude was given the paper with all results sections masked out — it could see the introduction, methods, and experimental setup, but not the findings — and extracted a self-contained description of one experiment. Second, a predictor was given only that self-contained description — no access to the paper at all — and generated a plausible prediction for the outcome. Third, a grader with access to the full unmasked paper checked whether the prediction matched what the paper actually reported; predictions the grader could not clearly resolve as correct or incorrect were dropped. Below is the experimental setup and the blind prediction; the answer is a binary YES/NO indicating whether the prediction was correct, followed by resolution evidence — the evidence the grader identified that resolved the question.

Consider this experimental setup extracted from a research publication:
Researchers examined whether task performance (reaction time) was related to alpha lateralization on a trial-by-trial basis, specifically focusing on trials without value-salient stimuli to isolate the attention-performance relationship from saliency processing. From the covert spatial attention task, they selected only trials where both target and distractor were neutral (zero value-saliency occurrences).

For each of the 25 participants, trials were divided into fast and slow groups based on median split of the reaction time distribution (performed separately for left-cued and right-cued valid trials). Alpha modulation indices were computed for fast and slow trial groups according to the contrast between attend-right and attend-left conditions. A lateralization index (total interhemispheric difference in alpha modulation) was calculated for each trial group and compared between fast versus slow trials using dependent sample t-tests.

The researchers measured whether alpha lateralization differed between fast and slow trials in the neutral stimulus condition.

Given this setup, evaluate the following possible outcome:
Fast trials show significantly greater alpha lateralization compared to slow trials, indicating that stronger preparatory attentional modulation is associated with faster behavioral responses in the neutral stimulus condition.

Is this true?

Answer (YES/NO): YES